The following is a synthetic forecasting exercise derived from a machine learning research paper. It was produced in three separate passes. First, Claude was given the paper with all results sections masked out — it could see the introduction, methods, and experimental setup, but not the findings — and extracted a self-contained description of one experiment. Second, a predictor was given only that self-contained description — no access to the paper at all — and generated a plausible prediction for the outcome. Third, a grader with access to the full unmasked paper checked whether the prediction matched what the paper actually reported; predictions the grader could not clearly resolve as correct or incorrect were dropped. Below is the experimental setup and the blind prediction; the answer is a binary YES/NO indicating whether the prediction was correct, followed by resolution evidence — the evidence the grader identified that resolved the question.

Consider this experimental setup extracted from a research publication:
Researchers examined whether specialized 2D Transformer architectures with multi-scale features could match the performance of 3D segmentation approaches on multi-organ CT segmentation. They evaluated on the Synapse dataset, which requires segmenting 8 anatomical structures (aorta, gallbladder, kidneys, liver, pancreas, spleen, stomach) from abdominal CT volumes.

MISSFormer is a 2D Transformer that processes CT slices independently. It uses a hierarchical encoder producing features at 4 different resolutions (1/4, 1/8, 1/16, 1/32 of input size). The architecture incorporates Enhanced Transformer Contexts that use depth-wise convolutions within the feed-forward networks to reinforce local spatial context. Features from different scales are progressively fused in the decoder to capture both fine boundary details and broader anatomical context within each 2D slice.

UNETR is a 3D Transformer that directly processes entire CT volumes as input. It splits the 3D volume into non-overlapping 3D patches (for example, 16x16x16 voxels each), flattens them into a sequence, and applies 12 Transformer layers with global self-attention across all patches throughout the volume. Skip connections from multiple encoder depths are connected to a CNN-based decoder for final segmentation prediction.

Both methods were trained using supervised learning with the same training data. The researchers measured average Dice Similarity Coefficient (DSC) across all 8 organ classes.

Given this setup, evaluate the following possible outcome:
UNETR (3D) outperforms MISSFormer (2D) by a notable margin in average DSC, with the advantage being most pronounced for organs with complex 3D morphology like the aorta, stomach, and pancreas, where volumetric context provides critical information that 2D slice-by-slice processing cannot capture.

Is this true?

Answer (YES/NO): NO